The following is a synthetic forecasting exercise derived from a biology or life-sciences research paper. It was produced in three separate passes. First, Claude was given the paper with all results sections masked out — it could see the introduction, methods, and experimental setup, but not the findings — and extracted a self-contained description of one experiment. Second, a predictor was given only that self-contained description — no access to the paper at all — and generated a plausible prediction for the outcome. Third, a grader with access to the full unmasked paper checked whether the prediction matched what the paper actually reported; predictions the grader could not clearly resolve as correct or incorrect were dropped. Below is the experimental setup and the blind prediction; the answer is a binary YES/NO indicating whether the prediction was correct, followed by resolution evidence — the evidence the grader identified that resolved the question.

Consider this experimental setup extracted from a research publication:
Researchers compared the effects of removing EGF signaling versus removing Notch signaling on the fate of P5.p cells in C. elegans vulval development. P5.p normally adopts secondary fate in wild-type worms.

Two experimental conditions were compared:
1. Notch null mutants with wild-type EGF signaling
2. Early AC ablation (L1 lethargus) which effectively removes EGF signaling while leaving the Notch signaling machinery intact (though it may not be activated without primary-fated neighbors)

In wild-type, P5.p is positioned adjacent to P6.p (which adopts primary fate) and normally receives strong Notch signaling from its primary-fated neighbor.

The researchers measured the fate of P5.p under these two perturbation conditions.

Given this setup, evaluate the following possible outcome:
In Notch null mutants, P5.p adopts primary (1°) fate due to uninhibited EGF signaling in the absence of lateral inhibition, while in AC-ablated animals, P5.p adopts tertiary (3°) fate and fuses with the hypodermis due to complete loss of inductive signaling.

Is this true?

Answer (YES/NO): NO